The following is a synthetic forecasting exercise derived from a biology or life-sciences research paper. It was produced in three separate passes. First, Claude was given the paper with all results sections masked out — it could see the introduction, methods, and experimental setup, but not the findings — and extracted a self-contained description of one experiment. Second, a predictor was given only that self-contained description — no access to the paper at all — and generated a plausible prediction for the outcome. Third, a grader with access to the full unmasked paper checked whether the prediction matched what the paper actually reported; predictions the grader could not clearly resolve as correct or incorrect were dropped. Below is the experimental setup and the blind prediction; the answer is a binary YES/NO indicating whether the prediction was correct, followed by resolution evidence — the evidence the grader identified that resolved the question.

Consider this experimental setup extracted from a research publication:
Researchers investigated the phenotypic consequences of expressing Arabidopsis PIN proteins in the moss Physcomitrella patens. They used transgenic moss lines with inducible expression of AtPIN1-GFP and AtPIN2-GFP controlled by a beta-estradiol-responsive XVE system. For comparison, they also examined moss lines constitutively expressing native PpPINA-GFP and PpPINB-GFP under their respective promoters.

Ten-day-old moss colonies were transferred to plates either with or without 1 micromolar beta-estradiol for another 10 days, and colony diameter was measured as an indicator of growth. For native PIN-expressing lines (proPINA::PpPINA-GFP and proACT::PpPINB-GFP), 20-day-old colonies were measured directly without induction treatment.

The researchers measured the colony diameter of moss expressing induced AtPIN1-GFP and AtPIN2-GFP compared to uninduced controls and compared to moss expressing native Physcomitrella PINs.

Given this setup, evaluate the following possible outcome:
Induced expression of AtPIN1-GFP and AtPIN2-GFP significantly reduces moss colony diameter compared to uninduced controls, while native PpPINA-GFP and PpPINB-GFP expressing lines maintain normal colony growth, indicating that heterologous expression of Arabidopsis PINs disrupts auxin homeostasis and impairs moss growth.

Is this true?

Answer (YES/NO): NO